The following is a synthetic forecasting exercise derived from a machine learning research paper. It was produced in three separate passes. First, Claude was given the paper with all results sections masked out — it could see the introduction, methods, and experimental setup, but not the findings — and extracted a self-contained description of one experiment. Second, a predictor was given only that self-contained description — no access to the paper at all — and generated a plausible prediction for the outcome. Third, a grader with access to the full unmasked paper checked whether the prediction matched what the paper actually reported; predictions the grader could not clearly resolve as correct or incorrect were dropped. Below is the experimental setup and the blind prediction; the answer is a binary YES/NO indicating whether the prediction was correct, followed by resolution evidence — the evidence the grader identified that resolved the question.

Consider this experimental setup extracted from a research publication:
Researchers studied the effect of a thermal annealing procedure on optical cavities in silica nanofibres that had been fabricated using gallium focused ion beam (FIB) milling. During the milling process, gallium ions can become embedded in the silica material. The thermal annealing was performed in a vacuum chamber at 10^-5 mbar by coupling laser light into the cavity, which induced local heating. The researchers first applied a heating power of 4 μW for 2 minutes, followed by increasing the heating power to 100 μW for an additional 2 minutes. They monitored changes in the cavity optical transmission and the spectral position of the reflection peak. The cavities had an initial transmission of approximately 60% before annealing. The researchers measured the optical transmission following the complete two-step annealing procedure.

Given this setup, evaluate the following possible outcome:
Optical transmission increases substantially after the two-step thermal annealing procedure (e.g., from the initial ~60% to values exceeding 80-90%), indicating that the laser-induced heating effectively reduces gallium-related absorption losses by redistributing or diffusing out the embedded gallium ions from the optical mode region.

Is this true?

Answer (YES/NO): NO